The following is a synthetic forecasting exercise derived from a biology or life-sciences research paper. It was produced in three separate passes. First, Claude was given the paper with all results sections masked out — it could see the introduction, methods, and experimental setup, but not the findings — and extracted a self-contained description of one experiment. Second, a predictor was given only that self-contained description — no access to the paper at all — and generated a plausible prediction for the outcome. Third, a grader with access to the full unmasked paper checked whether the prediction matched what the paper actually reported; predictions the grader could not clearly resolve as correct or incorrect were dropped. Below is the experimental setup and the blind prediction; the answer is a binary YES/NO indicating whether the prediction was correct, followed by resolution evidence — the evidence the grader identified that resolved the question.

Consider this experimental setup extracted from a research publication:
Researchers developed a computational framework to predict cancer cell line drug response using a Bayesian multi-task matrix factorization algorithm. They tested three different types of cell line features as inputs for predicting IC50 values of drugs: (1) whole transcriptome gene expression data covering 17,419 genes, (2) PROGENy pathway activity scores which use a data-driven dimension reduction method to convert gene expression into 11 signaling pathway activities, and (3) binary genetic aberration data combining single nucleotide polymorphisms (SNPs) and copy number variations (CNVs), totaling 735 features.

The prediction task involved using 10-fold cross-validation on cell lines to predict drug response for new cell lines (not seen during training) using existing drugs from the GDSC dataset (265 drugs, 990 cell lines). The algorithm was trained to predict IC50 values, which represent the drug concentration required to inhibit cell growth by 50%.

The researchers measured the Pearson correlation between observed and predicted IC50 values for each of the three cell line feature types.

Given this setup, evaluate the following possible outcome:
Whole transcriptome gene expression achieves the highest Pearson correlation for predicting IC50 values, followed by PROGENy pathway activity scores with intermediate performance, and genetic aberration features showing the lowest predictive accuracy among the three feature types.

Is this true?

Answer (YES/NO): YES